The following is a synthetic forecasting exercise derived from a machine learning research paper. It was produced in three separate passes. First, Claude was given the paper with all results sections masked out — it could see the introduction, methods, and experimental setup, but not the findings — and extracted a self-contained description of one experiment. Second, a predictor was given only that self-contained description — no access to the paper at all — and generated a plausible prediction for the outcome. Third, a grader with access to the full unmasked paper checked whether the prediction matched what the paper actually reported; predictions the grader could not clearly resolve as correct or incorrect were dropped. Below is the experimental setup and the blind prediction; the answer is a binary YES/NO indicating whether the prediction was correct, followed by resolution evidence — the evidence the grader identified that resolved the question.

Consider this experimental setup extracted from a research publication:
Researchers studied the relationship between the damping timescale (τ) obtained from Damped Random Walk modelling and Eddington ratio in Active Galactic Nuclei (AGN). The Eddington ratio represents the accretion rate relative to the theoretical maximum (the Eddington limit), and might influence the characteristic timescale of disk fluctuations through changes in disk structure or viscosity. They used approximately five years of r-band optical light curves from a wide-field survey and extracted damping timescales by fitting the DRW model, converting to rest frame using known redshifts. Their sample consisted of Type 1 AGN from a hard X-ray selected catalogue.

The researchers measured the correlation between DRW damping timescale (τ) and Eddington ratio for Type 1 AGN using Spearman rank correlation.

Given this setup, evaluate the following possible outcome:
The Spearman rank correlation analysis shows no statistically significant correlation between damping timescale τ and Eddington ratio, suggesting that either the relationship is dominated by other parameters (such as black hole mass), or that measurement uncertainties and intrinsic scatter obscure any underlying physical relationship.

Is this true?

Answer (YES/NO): NO